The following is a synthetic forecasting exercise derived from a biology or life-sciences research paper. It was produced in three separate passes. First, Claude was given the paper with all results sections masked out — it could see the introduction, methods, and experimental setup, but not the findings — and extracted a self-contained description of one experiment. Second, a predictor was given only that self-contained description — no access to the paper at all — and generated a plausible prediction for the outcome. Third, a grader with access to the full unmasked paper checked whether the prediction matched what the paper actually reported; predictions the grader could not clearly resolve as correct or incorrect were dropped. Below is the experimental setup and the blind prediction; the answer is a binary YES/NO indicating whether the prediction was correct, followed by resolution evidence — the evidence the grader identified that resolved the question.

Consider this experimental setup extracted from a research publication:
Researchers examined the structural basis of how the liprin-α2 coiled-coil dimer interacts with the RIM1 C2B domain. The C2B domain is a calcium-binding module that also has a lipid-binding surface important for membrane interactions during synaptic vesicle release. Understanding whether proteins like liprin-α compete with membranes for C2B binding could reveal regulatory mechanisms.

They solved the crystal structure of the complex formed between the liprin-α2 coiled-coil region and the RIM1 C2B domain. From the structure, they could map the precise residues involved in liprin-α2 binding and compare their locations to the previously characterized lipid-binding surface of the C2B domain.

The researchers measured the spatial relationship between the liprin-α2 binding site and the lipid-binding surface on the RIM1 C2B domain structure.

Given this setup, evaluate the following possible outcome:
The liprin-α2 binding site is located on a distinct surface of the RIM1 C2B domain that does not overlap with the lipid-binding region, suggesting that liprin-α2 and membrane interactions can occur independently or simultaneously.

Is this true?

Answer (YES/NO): NO